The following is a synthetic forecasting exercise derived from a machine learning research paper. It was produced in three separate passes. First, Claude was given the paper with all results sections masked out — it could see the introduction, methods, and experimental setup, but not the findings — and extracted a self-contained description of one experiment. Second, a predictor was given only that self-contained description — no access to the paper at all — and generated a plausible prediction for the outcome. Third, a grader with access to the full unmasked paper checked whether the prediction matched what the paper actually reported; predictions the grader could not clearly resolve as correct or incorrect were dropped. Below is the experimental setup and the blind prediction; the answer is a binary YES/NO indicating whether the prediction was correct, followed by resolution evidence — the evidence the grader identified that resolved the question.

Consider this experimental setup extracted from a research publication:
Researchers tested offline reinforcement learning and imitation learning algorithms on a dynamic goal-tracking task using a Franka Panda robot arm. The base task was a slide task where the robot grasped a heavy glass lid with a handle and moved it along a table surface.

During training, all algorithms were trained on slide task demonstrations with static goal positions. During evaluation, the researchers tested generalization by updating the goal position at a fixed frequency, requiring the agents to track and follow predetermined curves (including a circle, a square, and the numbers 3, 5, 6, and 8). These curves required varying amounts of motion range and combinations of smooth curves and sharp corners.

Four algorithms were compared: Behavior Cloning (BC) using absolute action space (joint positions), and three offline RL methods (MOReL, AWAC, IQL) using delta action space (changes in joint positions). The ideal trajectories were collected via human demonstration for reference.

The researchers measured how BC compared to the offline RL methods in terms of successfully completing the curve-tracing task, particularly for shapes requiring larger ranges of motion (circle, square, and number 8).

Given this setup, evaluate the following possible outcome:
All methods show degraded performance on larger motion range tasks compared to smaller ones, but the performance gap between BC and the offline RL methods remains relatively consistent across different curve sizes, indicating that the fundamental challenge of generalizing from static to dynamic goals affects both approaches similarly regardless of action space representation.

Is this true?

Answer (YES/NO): NO